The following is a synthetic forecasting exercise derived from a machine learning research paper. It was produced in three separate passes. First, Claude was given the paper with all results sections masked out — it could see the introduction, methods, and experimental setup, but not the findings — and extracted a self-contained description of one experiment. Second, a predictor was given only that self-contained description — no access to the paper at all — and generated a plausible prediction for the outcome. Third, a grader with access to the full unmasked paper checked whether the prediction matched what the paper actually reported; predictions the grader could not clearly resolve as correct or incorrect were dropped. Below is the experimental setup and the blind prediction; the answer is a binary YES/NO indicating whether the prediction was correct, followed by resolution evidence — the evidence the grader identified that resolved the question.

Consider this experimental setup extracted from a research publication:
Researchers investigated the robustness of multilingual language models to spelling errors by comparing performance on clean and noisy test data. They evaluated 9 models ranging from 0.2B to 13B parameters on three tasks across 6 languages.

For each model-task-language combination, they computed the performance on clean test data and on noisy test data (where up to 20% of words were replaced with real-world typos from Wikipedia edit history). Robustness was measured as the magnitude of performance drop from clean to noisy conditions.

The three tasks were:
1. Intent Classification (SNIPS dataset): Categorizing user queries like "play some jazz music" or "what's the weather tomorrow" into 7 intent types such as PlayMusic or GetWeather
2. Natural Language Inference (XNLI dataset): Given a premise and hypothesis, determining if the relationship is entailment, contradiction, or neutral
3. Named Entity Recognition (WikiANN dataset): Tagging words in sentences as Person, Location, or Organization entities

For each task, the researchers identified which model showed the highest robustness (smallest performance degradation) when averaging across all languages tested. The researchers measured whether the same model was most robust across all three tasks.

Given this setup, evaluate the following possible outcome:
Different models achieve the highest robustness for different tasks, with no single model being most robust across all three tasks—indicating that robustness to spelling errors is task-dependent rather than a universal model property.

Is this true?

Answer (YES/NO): NO